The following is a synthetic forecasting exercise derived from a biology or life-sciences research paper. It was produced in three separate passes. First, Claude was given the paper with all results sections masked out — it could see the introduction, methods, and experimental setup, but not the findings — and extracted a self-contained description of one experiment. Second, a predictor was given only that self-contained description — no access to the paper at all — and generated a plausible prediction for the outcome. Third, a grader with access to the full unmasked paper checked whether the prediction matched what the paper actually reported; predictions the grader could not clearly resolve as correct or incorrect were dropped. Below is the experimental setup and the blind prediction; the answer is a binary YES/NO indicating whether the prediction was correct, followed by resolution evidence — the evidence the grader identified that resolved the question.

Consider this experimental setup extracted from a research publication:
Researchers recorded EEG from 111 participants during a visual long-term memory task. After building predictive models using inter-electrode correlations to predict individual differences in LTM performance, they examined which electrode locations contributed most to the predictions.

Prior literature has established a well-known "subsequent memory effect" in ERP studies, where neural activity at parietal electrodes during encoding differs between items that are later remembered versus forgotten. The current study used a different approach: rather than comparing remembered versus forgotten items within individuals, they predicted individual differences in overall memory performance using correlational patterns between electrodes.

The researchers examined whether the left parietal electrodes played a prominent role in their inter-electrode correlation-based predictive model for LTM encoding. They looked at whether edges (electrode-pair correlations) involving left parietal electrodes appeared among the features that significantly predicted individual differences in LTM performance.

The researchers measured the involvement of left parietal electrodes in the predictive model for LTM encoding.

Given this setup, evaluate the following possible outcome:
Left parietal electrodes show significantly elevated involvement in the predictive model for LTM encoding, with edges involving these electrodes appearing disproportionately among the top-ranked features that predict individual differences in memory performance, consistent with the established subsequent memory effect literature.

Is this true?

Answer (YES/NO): YES